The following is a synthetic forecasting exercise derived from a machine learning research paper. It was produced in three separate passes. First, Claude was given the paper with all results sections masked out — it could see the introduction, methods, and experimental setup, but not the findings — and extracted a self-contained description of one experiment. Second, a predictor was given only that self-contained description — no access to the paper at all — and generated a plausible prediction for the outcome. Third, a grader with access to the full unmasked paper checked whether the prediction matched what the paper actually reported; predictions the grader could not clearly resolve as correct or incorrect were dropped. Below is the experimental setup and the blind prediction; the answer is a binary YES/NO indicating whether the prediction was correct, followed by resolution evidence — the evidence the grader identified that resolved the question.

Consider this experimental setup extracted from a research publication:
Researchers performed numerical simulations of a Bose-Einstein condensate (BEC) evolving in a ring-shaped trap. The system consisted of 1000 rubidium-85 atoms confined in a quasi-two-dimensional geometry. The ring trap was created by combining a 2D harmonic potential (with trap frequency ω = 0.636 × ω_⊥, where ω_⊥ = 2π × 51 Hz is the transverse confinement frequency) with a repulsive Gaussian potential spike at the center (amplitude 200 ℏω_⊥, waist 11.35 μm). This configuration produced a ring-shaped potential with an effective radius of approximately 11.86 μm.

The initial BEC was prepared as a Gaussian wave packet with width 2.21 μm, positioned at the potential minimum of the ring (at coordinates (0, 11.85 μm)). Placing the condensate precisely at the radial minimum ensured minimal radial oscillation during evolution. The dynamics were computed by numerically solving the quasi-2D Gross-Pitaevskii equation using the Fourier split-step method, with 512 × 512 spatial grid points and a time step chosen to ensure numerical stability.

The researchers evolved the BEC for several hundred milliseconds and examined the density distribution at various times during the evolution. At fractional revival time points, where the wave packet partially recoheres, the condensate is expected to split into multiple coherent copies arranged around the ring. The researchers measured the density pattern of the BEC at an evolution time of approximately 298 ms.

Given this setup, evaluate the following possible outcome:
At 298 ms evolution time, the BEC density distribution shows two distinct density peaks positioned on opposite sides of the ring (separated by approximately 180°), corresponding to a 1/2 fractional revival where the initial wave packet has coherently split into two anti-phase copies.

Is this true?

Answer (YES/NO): NO